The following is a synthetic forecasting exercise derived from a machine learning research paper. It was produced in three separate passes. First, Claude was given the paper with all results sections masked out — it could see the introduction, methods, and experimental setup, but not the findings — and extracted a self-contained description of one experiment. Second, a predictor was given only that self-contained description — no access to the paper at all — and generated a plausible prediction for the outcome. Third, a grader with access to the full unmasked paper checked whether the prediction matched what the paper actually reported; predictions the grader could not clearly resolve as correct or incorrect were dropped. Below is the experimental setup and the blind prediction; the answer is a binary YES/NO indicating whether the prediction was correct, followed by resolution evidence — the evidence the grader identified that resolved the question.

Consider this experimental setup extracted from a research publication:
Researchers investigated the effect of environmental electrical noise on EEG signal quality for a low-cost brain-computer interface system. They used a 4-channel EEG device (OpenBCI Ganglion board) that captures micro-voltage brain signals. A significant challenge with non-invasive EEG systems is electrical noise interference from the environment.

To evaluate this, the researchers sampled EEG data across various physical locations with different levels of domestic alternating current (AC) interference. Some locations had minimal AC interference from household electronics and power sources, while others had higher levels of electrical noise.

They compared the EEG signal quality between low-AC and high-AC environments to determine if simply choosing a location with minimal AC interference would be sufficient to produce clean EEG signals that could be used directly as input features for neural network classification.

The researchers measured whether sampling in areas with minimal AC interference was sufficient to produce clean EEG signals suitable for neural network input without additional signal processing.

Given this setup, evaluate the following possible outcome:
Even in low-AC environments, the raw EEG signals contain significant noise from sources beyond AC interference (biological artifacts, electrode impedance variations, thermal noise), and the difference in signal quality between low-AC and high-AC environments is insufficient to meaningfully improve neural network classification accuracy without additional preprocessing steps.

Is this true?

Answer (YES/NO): NO